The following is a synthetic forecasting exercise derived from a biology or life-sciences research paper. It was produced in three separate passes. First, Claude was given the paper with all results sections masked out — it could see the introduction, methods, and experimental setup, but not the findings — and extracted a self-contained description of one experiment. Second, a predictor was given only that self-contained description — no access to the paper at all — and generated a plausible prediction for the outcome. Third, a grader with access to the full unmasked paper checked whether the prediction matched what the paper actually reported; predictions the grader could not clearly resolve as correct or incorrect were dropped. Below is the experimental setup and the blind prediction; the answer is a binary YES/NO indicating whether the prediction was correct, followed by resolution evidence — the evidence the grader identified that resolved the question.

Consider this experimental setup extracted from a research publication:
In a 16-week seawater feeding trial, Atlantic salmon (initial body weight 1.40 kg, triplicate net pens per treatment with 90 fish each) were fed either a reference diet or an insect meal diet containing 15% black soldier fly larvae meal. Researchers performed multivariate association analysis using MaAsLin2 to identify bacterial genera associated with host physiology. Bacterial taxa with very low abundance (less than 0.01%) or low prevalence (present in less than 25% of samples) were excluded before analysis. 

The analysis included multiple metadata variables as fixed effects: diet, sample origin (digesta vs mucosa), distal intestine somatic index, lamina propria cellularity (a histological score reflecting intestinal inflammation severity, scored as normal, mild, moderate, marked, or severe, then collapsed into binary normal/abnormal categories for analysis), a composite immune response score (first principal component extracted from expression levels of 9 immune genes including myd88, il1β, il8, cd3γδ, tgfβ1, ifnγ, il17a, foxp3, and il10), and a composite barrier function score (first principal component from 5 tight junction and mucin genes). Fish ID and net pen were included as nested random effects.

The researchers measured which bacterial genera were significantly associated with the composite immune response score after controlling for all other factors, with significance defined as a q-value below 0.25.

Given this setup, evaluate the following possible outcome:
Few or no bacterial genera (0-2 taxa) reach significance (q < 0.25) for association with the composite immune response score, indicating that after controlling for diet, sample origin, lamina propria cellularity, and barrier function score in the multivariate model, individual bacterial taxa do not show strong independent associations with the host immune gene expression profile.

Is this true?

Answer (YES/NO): NO